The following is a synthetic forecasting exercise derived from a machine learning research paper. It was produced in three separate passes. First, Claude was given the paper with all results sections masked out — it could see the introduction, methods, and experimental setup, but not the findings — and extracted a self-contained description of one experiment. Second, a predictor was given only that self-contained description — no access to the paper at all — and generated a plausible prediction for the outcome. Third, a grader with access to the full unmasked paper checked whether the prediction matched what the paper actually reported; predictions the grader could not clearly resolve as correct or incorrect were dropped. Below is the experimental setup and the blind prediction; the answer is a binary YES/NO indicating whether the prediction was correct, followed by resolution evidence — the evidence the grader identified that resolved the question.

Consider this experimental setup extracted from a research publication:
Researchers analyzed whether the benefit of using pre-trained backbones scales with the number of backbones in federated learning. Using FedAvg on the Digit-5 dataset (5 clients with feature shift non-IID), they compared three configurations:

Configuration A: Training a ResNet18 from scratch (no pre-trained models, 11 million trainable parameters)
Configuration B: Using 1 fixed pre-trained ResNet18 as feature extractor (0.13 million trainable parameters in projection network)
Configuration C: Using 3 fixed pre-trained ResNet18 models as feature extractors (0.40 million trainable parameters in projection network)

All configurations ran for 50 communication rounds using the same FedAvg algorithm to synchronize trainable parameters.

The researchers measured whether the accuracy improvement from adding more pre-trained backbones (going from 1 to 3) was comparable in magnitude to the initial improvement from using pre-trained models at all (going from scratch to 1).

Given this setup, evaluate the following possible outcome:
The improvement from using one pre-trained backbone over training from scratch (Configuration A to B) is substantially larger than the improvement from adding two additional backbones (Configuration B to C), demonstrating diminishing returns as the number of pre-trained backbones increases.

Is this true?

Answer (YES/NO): YES